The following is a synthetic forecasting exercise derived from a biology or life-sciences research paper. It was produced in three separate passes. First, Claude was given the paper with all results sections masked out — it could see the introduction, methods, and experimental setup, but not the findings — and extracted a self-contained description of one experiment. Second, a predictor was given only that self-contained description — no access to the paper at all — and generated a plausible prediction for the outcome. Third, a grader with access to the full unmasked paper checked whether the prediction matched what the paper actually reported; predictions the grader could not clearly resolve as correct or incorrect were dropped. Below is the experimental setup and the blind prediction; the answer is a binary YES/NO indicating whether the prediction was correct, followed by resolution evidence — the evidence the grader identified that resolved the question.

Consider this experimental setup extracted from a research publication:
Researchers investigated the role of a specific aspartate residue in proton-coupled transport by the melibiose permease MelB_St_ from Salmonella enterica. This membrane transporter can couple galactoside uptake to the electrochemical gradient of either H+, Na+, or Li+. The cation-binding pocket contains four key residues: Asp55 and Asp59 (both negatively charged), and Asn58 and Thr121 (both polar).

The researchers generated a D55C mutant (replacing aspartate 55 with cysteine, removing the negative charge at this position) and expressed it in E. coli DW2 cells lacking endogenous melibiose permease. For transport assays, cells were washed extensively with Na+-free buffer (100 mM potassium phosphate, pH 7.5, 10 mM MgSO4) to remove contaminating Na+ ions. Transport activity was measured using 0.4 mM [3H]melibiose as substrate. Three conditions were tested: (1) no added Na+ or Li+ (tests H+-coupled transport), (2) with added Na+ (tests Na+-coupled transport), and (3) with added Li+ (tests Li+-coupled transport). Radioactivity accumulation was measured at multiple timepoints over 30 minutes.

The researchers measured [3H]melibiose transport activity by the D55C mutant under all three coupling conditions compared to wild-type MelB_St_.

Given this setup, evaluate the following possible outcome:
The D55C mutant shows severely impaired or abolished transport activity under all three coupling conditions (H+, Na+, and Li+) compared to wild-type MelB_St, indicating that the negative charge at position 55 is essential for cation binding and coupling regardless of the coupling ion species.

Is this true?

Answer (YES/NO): NO